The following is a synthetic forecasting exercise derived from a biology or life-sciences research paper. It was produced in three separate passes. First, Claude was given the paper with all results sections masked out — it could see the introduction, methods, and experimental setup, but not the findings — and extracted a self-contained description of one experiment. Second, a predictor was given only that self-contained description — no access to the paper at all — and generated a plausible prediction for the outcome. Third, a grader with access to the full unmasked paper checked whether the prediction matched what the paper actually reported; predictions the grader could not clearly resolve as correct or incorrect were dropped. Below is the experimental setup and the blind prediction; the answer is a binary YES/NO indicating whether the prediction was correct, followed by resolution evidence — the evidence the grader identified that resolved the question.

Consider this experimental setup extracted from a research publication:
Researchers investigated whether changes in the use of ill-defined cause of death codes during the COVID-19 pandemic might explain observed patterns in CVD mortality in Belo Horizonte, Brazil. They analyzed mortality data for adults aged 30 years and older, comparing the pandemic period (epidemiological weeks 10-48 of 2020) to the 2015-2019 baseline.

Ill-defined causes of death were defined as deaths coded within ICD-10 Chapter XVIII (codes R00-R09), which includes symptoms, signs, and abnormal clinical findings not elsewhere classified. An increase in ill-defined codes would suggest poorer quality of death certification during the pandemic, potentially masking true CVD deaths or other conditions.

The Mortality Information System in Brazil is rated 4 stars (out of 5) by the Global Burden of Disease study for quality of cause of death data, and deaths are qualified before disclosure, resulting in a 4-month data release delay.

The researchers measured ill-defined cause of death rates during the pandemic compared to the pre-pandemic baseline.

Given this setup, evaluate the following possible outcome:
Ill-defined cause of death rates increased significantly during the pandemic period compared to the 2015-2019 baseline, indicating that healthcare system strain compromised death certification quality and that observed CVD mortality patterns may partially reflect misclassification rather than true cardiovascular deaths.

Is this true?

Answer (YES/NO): NO